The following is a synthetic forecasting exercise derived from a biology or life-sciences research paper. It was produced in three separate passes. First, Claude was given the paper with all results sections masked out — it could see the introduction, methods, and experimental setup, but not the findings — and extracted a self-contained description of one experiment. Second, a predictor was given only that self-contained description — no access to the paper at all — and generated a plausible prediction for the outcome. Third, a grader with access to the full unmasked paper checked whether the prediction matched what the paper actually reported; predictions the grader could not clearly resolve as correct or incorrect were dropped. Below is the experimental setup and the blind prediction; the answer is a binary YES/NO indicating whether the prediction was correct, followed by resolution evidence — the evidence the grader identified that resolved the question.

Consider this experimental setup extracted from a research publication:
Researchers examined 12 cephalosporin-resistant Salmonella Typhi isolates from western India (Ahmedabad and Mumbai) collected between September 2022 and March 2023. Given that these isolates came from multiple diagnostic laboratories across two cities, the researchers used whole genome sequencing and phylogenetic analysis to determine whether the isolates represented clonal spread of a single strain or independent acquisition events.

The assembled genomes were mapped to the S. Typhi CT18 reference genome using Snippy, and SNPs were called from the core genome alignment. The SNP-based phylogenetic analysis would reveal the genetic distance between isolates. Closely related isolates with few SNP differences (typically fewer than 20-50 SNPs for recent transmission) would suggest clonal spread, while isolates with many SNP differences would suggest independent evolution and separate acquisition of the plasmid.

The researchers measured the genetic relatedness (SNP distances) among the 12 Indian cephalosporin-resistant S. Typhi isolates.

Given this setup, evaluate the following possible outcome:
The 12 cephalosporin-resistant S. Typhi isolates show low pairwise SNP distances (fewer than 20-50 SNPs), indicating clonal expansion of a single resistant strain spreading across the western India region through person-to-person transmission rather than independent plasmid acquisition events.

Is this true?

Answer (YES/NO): NO